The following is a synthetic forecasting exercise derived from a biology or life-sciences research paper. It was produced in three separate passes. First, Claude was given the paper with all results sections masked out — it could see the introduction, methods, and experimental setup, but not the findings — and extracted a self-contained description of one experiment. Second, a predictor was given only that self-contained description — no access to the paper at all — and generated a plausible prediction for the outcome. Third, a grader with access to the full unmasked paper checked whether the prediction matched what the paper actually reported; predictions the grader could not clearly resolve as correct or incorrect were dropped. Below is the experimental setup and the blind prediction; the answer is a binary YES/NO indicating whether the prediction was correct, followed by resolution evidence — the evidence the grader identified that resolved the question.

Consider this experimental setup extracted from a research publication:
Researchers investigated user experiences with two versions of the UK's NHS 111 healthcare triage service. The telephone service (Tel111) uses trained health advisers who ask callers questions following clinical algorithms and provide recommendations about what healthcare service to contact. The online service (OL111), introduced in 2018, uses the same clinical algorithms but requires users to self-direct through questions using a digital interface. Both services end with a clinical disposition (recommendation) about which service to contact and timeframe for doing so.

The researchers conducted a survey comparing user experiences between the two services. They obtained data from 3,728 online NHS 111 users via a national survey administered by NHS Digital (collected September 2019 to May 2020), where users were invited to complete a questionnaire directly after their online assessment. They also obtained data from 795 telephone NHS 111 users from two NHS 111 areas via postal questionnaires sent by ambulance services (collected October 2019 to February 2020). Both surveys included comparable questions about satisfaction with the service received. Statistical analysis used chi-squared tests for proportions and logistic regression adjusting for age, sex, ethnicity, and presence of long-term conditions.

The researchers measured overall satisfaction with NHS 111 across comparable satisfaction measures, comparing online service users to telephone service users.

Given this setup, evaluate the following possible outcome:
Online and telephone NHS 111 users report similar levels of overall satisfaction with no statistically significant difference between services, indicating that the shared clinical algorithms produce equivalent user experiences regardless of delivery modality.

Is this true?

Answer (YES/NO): NO